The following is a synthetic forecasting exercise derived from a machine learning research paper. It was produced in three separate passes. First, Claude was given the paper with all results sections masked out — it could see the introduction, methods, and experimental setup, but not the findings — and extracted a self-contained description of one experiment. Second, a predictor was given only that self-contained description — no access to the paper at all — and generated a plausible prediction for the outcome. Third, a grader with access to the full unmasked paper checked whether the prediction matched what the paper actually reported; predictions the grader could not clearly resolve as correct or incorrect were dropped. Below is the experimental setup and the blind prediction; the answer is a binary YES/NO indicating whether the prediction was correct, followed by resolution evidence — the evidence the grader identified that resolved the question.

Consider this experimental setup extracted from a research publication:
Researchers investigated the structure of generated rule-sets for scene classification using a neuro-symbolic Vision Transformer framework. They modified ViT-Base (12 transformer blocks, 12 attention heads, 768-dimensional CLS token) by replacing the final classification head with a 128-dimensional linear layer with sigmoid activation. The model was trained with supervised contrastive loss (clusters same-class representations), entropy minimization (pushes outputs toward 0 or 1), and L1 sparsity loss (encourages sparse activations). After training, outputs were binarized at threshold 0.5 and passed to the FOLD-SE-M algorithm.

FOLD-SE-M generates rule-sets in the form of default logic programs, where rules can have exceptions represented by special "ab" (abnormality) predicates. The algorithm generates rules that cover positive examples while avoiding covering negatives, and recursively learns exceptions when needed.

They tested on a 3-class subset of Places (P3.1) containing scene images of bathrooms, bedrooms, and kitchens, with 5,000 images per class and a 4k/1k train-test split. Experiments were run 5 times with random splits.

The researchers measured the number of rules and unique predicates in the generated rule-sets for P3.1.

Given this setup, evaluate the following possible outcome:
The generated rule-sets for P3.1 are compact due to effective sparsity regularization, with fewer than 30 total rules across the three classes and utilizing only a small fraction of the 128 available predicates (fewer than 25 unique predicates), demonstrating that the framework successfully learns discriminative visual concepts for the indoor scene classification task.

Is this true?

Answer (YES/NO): YES